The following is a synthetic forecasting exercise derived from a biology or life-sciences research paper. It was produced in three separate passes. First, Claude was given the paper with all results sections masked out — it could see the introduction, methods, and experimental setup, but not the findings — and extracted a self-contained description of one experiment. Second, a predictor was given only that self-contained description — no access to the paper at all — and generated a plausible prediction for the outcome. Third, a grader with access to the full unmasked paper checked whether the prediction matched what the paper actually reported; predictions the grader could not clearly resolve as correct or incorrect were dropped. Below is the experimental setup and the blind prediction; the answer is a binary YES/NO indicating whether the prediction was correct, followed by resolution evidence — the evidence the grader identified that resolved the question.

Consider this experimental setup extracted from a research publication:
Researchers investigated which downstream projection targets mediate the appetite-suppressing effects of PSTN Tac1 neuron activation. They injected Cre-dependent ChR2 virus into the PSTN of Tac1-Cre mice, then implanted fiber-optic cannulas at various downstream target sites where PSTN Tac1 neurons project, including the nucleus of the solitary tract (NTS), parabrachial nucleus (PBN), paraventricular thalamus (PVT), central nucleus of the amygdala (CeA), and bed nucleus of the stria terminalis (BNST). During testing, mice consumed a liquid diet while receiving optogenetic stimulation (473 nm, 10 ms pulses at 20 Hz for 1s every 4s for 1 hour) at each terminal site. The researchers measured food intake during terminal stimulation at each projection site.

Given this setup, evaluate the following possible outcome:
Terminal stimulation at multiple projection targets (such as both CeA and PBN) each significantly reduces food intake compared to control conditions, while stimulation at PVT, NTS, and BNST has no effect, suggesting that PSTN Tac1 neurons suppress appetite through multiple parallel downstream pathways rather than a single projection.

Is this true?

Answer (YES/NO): NO